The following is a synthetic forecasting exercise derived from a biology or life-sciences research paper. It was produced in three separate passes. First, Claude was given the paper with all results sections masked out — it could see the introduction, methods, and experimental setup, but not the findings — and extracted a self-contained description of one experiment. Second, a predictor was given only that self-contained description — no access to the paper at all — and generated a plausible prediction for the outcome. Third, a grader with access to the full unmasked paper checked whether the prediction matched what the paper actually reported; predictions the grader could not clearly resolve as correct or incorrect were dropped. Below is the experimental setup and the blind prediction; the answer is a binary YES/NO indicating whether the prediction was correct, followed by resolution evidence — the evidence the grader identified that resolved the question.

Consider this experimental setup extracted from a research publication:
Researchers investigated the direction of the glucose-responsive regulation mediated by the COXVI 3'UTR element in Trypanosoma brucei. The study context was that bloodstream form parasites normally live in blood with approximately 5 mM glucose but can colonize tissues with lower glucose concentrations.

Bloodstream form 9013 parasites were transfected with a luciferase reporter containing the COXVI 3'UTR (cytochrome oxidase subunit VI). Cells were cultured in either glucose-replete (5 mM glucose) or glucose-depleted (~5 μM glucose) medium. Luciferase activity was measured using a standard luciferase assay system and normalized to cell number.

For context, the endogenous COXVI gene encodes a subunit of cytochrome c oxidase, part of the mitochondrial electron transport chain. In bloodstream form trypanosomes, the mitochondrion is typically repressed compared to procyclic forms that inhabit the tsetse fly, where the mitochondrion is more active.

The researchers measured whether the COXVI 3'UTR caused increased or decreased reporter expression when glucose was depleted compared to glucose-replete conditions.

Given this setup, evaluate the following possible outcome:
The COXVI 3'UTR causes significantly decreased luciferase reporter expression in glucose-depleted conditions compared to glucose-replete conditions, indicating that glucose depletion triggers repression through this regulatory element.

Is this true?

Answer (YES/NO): NO